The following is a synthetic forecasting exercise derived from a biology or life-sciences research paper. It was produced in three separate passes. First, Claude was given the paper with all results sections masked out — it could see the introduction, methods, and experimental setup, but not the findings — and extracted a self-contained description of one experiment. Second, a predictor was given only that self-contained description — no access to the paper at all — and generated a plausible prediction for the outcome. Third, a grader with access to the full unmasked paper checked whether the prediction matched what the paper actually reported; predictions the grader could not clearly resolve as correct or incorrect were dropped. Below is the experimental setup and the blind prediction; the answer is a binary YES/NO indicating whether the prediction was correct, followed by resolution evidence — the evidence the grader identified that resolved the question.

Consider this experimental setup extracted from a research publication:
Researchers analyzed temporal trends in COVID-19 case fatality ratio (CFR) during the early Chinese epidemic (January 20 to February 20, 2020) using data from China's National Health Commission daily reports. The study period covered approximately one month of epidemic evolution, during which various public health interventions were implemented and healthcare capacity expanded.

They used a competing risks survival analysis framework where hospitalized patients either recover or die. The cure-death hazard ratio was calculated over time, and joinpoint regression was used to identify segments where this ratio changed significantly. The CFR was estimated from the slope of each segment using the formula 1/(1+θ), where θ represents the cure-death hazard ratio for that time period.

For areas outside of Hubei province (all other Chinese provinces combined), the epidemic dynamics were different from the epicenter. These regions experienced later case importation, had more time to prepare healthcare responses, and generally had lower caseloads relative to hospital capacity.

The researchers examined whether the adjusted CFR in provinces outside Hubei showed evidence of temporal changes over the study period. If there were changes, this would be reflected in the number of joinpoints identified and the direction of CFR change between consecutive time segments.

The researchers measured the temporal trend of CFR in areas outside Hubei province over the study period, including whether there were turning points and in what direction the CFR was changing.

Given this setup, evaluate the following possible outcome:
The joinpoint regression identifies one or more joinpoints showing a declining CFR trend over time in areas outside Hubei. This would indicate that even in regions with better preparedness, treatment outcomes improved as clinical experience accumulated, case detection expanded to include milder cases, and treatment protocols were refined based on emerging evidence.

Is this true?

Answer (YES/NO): YES